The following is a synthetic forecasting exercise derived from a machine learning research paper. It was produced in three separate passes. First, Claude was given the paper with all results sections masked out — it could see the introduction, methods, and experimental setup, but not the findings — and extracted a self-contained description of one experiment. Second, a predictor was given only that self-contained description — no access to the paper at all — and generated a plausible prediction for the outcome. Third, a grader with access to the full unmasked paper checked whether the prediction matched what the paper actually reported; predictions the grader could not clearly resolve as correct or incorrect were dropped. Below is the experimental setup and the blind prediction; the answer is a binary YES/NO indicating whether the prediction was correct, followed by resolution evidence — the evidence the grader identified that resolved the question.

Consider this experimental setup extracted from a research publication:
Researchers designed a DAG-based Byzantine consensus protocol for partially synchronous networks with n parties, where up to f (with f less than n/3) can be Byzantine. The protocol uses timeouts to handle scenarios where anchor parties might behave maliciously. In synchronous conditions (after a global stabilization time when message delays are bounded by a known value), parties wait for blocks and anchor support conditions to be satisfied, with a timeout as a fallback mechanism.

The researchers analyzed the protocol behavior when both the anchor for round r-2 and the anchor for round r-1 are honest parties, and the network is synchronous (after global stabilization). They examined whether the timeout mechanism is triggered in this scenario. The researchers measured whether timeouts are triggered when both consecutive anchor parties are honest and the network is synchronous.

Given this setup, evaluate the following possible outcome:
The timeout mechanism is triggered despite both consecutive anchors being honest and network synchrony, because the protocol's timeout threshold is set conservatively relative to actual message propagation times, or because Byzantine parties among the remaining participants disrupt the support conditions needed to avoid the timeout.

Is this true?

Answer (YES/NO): NO